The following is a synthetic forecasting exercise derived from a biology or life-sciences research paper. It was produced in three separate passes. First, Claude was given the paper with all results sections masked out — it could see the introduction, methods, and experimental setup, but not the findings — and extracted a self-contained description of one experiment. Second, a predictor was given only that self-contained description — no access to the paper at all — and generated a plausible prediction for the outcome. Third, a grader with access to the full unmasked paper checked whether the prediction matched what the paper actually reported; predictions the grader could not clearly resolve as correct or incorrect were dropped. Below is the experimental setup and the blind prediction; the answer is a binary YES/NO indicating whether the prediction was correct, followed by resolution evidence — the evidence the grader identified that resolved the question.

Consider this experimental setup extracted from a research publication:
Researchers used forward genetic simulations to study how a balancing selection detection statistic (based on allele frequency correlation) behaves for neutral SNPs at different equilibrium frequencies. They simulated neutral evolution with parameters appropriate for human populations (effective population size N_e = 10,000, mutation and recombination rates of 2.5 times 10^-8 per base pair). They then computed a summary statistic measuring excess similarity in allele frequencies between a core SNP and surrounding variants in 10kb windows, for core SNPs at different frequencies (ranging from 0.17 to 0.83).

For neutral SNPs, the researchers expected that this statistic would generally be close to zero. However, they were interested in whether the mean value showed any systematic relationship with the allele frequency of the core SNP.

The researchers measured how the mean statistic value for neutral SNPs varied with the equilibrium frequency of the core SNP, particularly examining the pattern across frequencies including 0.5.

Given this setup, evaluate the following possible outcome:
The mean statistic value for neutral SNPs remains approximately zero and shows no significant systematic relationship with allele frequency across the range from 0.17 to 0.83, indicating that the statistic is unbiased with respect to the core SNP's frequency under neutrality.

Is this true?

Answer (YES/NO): NO